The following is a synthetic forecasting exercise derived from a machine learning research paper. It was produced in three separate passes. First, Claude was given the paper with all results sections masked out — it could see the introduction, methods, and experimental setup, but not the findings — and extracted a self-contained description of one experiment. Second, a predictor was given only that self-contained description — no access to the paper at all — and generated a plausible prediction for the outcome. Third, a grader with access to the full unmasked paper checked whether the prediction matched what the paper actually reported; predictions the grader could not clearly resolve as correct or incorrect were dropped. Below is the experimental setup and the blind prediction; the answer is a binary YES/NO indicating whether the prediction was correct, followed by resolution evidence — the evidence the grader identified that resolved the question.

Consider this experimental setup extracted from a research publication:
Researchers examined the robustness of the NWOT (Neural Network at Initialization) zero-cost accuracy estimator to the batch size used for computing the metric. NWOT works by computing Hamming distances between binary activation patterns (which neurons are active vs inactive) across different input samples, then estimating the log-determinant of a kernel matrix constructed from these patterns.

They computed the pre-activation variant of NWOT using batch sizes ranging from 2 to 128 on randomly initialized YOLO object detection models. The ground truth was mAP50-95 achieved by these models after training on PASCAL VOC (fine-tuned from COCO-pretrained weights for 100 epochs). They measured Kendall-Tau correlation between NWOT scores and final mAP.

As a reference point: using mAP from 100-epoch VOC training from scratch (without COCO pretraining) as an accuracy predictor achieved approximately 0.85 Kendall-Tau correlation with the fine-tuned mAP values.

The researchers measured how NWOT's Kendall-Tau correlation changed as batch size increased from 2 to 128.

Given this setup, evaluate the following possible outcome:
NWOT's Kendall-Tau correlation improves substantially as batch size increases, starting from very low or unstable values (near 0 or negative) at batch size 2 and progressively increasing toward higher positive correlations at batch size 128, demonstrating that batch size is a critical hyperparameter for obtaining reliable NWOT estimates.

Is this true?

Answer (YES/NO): NO